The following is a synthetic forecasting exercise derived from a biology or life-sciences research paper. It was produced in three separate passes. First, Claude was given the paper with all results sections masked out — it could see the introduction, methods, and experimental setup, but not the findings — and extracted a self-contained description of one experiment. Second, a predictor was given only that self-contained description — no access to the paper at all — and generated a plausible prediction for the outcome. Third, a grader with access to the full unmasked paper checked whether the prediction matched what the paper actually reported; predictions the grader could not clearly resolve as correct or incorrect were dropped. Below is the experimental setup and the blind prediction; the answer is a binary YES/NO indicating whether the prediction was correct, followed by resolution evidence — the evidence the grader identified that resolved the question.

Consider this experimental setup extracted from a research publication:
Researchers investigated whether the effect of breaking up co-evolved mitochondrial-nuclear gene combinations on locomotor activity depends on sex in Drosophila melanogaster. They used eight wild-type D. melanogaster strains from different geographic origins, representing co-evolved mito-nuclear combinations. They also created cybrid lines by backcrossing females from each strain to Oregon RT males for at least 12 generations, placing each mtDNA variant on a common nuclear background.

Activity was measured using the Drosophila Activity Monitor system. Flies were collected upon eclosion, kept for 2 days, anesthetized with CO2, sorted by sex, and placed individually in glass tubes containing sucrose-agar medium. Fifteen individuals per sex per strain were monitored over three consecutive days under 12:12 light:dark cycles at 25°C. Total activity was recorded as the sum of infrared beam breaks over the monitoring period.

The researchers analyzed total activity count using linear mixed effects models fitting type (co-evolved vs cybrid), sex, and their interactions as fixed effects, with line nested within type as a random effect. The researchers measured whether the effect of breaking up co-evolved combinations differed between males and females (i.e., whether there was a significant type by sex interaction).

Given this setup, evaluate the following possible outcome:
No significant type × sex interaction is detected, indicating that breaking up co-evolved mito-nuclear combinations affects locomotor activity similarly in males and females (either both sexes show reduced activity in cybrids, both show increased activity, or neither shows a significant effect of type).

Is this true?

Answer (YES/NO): NO